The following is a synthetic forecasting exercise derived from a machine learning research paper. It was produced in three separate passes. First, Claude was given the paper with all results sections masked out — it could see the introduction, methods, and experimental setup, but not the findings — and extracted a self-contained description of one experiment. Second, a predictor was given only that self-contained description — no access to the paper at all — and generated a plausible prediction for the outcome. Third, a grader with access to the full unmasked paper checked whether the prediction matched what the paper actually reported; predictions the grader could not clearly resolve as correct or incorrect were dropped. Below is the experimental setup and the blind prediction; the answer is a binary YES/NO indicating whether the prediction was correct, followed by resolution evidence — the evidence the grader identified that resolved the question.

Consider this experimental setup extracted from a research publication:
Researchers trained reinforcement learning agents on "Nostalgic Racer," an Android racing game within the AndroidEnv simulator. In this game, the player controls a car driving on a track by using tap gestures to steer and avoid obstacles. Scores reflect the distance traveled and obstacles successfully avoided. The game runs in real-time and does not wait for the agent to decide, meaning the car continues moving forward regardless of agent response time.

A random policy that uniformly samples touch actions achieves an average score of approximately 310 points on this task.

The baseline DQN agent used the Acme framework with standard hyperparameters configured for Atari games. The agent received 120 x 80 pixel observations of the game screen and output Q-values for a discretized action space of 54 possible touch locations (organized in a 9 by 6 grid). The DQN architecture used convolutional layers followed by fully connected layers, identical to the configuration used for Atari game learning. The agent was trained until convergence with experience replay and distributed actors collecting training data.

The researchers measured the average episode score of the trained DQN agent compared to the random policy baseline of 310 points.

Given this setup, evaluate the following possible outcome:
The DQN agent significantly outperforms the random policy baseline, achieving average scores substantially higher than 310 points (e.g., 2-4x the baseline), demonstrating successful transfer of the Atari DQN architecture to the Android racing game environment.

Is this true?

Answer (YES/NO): NO